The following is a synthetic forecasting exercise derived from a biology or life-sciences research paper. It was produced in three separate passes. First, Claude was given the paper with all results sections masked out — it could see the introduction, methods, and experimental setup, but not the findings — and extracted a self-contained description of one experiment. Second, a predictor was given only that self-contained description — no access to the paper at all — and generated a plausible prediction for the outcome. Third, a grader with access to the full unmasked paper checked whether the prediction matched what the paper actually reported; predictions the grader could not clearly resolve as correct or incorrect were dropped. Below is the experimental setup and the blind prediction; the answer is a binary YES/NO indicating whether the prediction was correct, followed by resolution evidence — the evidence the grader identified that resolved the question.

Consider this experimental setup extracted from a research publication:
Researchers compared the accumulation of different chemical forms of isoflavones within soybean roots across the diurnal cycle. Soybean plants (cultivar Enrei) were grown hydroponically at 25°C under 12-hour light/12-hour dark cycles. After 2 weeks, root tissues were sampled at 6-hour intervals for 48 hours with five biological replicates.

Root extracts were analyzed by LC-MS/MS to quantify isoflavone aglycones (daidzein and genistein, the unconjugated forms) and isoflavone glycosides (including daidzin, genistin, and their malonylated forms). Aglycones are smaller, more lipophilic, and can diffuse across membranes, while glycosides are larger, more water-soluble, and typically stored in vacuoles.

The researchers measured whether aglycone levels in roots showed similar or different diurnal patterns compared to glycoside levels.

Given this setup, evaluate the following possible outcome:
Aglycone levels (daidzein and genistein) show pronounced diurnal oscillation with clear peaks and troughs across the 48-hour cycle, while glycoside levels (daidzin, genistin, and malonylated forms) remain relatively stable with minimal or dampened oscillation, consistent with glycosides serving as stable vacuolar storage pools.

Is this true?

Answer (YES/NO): NO